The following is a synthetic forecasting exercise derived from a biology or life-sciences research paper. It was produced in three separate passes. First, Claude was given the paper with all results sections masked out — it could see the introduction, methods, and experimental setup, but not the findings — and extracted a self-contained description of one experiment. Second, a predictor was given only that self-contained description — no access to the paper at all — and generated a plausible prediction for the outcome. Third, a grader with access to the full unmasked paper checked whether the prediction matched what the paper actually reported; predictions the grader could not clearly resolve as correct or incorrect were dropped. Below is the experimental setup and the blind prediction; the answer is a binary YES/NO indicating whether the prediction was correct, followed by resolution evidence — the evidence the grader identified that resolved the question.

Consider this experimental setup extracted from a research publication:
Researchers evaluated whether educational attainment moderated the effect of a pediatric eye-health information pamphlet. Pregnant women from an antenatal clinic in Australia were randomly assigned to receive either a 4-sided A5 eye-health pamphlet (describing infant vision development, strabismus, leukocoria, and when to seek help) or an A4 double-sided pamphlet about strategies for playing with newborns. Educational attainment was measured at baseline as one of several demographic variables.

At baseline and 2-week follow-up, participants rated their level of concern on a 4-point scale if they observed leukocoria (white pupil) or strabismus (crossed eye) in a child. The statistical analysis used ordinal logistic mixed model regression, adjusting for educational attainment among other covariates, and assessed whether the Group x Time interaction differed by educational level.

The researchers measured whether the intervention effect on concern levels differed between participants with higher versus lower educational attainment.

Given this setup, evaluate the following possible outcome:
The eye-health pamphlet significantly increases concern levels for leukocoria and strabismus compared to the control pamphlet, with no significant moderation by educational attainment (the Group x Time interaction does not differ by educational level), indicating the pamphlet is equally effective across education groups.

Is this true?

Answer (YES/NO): NO